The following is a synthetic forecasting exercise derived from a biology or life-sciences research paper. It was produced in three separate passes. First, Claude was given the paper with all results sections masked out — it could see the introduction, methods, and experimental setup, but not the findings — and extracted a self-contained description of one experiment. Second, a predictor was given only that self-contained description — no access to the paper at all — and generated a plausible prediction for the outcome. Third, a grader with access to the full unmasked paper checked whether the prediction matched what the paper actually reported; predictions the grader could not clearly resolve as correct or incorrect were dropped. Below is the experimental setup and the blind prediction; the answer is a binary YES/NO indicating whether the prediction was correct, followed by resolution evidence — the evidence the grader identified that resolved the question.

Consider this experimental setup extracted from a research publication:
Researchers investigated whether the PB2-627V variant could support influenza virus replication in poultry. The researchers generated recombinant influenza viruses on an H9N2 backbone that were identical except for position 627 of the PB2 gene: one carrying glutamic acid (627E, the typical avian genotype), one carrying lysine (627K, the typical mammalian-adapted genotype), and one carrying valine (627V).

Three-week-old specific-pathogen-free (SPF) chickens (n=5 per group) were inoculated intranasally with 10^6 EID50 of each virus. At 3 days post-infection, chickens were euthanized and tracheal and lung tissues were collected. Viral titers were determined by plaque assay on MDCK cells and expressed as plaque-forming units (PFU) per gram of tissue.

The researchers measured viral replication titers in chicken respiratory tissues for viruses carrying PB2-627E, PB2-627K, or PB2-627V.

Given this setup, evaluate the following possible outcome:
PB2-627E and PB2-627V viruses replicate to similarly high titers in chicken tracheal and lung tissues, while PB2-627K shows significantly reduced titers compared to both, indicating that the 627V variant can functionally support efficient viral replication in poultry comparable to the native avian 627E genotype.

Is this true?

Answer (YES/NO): NO